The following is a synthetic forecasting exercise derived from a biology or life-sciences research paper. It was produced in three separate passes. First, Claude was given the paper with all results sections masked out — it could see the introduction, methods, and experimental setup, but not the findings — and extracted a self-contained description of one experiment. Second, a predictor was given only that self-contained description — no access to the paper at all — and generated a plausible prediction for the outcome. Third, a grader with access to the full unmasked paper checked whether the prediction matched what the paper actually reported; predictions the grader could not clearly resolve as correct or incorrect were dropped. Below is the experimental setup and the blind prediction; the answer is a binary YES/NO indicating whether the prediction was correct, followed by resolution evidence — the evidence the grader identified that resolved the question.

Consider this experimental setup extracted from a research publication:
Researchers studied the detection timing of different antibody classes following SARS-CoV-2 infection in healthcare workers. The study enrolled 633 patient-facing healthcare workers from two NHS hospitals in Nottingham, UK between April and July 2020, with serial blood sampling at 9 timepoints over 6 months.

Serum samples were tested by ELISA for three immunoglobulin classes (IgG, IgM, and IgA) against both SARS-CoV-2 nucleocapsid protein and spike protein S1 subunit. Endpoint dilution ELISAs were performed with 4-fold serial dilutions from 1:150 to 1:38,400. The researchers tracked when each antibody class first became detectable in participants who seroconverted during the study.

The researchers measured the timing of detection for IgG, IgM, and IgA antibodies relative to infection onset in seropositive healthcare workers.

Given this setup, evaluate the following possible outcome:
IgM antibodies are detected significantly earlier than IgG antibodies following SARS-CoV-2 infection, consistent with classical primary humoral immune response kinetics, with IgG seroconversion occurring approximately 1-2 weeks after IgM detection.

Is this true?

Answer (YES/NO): NO